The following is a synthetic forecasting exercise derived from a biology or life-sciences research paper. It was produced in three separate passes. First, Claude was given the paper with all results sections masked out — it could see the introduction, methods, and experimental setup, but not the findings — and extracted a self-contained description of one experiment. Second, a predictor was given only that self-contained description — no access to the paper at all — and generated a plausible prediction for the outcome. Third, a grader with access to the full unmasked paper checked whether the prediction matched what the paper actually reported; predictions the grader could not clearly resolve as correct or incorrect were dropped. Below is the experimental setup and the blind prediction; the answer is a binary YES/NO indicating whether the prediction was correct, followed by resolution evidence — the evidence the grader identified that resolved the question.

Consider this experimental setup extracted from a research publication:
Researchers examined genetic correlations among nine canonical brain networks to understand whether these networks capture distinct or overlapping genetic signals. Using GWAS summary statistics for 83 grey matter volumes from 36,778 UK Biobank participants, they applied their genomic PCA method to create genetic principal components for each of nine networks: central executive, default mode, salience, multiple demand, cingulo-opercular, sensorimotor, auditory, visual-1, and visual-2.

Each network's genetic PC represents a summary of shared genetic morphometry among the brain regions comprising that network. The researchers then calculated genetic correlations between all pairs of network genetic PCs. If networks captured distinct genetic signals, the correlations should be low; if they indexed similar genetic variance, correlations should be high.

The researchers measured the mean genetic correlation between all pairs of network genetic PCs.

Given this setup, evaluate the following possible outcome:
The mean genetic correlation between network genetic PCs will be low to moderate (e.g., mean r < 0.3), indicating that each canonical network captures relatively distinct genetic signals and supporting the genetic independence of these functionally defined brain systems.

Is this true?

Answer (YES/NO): NO